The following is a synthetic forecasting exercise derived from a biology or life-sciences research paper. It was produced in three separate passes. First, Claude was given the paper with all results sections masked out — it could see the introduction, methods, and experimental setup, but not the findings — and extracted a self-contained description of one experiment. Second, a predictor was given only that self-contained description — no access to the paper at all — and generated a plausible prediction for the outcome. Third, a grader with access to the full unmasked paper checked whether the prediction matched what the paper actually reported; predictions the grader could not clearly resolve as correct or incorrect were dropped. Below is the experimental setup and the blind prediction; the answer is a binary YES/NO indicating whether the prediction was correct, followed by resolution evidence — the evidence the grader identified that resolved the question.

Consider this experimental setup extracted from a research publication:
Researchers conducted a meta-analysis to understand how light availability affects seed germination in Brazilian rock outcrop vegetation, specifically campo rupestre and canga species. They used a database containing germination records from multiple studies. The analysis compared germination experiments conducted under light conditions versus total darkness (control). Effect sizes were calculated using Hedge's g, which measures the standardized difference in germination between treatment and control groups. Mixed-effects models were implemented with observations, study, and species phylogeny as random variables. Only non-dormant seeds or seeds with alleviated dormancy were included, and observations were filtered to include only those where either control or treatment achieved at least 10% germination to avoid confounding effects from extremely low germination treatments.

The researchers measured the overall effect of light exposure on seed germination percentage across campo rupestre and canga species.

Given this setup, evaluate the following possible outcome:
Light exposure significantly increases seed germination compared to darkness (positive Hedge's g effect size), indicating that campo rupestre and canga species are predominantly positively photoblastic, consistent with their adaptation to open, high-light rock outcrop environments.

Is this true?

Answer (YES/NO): YES